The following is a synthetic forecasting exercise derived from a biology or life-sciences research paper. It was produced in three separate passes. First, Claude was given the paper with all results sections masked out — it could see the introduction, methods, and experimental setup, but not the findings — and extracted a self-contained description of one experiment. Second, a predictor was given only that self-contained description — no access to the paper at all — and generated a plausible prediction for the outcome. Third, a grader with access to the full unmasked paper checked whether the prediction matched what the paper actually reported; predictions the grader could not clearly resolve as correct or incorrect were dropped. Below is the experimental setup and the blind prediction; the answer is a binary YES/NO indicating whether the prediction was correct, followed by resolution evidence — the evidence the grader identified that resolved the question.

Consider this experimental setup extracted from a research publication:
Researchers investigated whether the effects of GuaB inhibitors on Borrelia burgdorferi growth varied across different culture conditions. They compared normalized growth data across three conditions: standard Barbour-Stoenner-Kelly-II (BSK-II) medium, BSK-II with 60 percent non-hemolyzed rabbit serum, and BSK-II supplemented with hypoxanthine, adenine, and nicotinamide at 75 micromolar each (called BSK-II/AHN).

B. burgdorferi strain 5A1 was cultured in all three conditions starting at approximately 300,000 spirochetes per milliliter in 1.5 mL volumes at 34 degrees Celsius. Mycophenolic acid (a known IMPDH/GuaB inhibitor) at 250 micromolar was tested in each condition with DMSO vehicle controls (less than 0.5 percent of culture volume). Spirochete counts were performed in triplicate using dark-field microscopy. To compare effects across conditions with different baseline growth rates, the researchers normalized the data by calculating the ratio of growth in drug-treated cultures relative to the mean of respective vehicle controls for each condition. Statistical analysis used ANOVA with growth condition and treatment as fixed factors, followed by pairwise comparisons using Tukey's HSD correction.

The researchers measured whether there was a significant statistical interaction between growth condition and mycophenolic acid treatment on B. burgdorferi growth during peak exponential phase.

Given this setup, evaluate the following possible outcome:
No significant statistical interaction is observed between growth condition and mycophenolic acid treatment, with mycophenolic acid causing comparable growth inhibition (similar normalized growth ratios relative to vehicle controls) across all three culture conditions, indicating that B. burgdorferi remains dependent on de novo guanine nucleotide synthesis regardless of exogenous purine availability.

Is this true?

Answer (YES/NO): NO